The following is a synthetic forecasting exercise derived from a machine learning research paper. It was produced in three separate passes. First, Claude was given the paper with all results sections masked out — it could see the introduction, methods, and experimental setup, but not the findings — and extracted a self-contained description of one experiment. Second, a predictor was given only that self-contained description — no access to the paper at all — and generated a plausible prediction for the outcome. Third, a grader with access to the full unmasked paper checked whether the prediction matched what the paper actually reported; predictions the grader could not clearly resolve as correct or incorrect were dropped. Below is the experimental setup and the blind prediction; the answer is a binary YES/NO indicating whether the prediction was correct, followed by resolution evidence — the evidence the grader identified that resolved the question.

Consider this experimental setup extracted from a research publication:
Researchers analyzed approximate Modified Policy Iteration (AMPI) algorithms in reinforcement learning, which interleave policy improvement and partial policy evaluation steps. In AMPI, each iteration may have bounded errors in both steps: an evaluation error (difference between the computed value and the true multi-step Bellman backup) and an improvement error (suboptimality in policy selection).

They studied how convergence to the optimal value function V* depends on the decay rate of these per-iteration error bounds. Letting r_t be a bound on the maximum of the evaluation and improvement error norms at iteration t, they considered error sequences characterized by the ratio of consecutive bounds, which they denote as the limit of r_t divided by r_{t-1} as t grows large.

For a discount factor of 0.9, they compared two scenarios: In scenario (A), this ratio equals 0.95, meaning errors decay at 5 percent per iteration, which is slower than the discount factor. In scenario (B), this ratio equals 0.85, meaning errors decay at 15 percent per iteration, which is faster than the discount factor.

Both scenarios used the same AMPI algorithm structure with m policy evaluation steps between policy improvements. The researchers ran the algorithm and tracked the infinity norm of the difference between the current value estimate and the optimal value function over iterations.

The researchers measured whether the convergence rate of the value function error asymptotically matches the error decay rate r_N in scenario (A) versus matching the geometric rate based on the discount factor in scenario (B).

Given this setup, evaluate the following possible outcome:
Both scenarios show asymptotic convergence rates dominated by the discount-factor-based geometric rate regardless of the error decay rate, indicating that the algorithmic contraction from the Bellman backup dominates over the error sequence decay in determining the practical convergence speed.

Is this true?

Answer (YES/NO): NO